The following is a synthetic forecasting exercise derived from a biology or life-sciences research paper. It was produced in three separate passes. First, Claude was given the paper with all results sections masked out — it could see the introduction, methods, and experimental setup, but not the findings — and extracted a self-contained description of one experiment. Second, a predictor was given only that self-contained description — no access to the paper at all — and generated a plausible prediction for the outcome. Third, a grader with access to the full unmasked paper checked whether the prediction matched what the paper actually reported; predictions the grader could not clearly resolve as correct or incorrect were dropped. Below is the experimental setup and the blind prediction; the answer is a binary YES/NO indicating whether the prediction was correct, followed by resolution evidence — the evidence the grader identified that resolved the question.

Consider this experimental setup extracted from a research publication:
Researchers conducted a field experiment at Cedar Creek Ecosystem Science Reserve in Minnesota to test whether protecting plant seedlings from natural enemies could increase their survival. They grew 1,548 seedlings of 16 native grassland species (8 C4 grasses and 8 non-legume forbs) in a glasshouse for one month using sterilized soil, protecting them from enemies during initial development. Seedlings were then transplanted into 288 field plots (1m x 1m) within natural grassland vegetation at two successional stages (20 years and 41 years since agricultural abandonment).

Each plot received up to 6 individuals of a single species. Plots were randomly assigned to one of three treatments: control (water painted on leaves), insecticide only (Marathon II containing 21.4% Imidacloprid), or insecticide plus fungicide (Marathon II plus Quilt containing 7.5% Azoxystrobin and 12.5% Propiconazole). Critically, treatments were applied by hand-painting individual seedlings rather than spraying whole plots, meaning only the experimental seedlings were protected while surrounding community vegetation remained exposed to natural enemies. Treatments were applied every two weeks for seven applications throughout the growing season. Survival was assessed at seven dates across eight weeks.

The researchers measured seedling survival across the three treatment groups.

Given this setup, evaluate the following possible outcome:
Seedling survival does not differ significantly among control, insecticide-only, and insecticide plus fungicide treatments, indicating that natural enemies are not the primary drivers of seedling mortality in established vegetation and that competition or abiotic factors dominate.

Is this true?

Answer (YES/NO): NO